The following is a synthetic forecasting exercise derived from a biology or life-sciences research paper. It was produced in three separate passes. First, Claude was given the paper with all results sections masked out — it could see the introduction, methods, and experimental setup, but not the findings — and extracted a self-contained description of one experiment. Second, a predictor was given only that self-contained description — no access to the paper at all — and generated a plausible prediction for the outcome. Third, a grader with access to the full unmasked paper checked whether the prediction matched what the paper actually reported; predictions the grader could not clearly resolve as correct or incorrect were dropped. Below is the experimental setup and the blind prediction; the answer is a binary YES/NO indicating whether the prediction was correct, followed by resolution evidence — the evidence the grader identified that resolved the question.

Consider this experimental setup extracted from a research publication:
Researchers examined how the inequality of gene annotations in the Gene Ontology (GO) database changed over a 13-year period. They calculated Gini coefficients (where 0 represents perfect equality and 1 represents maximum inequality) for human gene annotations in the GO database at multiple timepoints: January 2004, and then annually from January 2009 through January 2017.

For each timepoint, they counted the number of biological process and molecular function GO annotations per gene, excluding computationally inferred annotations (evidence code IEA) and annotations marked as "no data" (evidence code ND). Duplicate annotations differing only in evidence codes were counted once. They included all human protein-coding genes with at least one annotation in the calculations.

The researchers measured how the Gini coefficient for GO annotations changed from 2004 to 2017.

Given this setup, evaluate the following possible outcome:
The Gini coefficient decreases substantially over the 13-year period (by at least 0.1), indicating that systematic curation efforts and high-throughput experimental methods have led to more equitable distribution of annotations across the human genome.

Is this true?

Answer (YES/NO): NO